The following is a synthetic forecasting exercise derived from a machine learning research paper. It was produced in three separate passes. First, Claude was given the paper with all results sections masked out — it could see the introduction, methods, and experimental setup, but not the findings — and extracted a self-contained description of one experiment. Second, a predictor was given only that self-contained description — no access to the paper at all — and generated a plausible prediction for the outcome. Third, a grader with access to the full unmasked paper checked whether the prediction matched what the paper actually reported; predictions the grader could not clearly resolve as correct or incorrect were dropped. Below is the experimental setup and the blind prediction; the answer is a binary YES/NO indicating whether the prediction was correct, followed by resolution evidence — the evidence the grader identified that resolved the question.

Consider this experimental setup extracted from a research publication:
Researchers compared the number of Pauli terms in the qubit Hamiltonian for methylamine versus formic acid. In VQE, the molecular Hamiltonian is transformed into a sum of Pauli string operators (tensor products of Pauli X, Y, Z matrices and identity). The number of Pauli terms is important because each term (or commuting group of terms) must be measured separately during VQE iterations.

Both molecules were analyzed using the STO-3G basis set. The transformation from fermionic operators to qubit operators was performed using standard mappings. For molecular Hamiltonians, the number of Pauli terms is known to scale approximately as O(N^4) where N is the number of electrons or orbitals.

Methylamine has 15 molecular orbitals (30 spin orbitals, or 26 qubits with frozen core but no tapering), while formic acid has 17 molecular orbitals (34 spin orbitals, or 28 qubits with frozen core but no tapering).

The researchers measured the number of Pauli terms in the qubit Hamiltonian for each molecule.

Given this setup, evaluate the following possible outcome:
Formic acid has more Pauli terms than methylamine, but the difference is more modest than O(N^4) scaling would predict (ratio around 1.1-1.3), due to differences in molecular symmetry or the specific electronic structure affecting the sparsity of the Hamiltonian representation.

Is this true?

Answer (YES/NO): NO